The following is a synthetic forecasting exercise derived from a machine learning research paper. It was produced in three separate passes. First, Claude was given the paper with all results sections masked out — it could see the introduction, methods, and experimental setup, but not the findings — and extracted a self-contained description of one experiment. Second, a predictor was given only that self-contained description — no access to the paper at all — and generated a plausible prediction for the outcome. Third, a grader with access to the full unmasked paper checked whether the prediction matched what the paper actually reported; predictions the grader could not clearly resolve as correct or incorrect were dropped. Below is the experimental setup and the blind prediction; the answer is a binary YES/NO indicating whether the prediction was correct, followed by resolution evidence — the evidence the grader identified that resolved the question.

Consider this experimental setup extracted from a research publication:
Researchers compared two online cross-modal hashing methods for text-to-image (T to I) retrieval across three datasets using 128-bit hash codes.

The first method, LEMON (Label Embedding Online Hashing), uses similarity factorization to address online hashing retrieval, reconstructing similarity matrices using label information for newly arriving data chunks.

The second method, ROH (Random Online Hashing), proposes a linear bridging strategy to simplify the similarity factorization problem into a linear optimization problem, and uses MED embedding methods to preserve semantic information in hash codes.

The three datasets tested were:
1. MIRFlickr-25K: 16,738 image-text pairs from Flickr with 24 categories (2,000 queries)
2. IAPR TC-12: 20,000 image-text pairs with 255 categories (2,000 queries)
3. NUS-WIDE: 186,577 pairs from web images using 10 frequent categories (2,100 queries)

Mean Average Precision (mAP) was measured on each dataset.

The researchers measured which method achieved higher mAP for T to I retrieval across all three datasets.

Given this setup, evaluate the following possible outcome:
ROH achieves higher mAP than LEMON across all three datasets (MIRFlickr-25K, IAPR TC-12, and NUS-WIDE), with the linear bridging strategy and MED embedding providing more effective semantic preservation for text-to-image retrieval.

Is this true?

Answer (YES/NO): YES